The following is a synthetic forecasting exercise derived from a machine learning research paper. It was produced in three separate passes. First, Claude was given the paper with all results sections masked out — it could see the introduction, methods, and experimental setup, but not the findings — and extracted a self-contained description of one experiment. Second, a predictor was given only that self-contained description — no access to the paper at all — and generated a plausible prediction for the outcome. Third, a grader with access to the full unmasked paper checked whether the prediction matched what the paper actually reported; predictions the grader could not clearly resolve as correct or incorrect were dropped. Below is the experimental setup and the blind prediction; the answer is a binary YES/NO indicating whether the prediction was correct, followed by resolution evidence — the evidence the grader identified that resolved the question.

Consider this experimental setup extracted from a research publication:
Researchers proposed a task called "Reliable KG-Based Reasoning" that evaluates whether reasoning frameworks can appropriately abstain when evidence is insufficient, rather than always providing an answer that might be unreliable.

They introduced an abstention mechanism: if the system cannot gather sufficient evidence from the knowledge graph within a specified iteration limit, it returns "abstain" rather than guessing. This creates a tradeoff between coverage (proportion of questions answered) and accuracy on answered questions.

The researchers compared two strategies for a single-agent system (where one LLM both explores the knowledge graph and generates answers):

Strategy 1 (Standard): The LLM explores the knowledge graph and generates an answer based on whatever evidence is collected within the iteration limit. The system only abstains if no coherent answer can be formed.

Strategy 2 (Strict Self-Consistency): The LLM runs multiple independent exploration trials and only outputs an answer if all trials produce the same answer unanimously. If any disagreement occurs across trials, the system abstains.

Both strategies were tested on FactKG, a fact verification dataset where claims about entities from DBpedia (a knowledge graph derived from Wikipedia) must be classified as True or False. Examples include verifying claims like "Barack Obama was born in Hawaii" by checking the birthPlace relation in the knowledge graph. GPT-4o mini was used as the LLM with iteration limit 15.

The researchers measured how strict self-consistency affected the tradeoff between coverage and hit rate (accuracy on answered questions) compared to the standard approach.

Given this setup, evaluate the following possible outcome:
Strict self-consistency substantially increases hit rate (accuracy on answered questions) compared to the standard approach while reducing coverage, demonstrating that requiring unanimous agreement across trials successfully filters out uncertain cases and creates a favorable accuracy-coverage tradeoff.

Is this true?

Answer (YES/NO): YES